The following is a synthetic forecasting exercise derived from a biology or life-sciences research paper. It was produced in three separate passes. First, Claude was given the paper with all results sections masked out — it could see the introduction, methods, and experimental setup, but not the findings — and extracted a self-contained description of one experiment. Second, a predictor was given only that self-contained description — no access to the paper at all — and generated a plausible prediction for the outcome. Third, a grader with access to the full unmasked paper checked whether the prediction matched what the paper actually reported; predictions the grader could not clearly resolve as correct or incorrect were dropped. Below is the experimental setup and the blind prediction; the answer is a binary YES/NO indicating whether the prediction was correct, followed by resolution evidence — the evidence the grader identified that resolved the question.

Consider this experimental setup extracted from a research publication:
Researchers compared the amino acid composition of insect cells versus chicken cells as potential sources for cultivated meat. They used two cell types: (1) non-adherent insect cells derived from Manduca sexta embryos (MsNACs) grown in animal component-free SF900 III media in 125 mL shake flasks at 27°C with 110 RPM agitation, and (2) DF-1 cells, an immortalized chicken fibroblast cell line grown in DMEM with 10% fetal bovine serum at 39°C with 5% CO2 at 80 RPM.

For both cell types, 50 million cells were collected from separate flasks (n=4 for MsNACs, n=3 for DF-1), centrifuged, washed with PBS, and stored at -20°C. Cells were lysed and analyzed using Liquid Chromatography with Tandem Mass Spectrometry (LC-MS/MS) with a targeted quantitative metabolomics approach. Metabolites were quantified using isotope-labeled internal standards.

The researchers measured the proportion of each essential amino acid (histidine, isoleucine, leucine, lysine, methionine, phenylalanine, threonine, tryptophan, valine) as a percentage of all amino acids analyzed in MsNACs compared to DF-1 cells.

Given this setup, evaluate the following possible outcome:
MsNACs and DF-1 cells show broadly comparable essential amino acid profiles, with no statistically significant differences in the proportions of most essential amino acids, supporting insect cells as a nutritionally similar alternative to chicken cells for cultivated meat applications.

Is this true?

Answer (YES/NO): YES